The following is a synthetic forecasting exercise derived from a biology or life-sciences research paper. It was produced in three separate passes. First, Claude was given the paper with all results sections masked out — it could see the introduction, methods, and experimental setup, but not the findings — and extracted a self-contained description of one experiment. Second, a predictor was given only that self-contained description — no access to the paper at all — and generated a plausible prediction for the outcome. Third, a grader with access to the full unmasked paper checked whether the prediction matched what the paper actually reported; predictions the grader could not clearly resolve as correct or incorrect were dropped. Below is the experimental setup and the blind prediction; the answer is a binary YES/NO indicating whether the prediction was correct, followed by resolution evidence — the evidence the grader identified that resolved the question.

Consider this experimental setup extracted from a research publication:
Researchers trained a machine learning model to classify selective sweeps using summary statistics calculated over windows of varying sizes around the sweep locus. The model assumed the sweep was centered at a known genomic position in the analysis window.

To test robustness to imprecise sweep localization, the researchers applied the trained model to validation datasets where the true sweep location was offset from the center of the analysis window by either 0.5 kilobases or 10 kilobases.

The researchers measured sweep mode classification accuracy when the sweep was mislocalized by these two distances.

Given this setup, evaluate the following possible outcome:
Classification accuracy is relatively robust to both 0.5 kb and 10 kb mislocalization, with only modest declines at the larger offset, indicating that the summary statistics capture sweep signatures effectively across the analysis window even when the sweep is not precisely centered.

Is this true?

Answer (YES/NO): NO